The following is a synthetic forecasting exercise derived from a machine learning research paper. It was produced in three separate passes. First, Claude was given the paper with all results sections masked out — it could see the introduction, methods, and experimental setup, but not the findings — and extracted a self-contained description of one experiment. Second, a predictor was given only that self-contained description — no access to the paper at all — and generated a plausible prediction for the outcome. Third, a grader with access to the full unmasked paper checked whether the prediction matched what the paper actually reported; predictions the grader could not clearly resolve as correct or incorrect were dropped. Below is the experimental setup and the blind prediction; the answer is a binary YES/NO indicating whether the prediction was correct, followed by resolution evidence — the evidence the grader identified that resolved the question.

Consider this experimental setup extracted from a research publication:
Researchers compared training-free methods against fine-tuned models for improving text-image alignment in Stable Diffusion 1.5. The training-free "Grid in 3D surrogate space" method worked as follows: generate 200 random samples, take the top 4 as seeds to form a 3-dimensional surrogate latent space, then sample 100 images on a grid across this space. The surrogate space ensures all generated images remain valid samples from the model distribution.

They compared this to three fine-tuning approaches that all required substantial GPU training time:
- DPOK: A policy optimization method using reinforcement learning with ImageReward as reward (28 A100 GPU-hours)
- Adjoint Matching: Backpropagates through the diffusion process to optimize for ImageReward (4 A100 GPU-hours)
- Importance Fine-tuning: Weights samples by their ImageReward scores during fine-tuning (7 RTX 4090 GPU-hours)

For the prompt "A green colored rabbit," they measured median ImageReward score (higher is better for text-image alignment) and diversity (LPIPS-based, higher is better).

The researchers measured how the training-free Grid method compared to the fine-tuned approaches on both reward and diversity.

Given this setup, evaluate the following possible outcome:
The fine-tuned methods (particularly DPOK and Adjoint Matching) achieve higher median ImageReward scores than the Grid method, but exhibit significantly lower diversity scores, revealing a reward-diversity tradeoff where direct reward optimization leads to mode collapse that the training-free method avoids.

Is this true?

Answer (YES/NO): NO